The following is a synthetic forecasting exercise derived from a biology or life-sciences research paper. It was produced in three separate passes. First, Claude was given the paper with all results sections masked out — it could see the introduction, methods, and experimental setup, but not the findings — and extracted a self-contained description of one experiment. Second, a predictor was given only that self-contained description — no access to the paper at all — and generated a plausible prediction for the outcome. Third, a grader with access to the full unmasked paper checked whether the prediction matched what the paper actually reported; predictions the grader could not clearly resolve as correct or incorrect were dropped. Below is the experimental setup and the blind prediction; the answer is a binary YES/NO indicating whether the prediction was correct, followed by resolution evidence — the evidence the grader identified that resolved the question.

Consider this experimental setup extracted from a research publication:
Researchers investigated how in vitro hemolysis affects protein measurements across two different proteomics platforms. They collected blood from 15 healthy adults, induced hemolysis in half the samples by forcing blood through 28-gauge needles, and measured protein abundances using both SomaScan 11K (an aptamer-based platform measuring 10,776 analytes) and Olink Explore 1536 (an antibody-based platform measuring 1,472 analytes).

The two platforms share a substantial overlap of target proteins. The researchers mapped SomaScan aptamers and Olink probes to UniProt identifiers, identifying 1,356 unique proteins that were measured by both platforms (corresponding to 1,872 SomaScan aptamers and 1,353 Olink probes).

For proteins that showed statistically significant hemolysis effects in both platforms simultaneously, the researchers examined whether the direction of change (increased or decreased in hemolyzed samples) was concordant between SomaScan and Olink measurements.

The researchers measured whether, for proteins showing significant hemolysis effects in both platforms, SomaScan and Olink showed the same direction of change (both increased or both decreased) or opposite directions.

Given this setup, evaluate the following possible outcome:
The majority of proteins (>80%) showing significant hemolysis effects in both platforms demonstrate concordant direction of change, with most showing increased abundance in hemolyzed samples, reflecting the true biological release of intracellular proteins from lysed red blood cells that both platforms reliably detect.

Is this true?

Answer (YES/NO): NO